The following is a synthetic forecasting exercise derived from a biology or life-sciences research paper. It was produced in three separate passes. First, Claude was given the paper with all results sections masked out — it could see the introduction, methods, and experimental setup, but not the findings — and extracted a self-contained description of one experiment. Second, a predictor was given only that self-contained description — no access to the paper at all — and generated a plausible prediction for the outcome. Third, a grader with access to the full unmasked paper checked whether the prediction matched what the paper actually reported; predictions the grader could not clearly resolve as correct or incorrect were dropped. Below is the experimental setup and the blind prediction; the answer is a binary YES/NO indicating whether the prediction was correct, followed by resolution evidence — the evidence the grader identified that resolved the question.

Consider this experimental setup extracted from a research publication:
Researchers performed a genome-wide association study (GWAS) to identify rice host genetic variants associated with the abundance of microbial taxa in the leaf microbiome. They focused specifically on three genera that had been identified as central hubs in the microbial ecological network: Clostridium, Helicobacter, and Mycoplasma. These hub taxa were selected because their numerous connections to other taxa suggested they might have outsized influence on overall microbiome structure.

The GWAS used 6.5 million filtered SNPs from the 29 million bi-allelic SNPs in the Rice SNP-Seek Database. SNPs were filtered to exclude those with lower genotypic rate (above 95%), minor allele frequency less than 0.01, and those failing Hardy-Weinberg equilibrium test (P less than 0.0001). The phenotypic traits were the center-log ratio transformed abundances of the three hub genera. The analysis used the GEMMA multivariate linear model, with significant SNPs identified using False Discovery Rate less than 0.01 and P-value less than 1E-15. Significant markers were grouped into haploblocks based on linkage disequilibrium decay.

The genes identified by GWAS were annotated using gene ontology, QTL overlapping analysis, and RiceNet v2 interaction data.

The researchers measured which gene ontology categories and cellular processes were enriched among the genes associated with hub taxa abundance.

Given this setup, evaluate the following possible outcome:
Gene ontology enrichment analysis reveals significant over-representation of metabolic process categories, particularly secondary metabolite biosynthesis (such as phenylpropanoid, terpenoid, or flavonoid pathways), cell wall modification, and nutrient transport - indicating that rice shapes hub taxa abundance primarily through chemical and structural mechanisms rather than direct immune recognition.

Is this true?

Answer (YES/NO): NO